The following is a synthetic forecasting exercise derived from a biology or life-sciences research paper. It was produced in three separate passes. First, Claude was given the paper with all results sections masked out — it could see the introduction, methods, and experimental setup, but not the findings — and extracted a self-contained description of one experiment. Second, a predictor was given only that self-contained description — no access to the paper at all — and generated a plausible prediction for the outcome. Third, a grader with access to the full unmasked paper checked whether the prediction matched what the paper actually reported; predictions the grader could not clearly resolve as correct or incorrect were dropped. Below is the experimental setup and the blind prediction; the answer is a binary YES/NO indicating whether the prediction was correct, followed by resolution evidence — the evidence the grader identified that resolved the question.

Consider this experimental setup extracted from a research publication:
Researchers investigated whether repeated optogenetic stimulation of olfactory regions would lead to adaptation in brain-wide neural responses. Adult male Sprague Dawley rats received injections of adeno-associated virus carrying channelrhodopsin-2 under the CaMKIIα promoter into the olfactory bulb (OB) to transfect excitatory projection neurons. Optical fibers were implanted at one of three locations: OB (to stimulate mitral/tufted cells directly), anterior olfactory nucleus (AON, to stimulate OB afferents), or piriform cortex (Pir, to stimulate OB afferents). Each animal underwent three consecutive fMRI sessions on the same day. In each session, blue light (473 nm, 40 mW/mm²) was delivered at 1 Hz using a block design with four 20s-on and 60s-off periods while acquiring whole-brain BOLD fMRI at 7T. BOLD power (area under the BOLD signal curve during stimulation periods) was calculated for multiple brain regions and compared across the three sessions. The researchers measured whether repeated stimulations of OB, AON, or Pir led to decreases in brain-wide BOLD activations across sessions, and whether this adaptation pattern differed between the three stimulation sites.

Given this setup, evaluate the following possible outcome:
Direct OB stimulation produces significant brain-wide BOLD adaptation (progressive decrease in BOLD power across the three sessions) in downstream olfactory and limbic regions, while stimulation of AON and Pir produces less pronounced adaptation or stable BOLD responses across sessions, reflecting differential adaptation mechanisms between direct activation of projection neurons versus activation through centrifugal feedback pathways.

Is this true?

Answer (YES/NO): NO